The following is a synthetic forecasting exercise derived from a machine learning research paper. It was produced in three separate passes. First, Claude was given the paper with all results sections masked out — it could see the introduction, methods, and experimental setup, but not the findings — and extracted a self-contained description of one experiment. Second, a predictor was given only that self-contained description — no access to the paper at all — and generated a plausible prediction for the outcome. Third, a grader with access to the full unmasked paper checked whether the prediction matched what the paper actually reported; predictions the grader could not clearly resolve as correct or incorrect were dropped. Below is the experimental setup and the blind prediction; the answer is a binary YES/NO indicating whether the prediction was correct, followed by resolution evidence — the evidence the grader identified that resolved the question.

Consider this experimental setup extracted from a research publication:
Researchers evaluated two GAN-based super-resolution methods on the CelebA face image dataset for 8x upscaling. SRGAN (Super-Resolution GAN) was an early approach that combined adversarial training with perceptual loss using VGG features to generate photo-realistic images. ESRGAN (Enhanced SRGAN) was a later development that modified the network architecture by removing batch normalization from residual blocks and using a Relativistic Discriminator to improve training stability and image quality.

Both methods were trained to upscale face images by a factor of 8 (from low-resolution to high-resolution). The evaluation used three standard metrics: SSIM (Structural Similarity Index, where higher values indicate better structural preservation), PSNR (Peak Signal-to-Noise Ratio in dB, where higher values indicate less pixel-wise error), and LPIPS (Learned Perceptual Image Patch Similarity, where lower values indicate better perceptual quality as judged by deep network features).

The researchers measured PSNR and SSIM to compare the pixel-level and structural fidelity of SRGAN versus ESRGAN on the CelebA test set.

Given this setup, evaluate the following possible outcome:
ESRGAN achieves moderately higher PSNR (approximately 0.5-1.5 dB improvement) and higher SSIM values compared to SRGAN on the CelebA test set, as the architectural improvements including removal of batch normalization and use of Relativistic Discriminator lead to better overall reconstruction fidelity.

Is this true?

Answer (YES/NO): NO